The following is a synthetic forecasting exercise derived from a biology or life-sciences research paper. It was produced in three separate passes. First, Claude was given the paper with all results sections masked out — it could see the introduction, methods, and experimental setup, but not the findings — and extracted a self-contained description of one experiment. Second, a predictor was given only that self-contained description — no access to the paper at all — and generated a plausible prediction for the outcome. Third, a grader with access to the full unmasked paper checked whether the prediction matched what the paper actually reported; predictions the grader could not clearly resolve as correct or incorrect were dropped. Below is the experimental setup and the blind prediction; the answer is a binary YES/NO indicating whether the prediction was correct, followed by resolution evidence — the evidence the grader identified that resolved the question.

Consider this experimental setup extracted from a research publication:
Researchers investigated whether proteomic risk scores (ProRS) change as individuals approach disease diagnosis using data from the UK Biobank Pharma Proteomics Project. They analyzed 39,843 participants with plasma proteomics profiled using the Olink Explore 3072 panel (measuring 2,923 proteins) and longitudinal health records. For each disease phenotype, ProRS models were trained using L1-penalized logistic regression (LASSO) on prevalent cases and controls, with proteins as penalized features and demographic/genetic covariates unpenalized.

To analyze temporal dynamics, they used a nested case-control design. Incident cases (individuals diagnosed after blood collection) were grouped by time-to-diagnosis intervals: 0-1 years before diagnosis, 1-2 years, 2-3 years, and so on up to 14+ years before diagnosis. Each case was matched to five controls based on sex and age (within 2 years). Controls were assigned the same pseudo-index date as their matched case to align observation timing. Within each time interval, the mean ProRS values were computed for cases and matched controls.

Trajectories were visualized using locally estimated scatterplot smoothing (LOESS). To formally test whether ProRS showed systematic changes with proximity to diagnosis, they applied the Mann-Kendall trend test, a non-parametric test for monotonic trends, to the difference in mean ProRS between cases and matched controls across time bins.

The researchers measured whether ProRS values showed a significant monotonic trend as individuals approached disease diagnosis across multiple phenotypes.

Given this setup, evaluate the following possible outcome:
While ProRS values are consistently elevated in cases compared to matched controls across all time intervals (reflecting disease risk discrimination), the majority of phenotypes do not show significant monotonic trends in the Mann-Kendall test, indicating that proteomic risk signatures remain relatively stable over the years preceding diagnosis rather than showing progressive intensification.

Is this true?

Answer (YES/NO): NO